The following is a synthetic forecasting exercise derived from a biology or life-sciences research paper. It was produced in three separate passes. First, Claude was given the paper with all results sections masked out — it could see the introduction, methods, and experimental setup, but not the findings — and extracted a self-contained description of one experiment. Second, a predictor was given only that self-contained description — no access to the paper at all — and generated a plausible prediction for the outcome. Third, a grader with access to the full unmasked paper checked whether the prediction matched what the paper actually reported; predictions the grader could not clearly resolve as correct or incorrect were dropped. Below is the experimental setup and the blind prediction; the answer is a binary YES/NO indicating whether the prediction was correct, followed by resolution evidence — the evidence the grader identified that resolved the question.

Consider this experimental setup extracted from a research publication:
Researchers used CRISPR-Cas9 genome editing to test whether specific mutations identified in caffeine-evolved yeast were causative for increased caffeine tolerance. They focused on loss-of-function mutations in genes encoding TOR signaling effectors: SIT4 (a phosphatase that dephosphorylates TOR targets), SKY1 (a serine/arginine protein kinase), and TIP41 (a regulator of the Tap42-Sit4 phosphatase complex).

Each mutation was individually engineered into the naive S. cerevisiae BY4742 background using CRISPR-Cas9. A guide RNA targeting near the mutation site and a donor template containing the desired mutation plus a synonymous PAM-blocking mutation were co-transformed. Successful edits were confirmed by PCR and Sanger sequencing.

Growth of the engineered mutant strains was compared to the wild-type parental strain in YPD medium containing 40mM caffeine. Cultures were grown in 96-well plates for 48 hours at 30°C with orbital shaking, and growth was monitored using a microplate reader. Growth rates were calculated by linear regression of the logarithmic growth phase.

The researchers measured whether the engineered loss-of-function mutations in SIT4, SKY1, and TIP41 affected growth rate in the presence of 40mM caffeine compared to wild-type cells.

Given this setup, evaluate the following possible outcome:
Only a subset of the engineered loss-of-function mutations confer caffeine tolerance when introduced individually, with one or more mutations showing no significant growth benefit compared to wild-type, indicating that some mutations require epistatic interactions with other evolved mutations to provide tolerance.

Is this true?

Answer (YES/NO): NO